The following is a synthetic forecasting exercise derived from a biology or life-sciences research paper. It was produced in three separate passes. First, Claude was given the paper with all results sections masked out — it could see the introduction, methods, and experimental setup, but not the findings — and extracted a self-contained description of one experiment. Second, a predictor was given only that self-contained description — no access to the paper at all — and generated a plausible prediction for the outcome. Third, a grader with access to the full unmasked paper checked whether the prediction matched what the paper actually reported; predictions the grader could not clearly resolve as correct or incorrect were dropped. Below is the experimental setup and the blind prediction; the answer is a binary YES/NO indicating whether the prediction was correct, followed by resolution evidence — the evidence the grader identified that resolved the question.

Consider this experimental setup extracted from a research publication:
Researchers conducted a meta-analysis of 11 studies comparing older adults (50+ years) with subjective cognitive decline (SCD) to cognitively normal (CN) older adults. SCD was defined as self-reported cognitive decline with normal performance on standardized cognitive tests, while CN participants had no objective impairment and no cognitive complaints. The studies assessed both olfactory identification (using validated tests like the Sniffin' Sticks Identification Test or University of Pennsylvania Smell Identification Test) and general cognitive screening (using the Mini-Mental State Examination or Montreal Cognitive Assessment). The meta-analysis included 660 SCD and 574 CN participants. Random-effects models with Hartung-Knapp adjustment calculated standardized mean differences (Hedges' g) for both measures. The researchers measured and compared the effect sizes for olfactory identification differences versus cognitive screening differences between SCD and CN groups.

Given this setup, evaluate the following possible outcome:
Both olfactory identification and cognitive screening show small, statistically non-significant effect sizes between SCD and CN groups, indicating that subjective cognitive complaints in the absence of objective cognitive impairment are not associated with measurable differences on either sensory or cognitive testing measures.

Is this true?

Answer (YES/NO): NO